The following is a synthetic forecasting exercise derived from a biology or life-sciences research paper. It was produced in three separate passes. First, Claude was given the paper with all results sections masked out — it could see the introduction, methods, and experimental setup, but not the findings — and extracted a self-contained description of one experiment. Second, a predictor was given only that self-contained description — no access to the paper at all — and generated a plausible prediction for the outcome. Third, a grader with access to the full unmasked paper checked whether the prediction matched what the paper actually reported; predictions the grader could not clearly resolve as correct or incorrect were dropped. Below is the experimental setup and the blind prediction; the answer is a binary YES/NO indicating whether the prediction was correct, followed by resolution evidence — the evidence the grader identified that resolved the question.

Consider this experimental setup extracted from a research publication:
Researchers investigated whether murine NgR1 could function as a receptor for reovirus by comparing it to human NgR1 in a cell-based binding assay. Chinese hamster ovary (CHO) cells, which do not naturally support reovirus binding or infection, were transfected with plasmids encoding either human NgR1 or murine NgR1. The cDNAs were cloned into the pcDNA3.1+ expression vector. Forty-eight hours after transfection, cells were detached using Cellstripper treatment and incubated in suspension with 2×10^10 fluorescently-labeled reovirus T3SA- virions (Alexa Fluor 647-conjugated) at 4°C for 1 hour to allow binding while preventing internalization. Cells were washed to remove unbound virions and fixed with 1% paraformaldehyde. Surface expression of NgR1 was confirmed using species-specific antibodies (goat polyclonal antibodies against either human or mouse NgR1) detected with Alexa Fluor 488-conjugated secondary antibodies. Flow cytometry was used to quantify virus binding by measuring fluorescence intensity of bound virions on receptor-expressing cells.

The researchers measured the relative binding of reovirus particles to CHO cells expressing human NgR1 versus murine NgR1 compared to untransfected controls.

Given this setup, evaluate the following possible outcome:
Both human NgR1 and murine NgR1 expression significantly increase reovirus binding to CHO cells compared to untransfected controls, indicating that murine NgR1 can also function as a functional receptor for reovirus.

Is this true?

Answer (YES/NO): NO